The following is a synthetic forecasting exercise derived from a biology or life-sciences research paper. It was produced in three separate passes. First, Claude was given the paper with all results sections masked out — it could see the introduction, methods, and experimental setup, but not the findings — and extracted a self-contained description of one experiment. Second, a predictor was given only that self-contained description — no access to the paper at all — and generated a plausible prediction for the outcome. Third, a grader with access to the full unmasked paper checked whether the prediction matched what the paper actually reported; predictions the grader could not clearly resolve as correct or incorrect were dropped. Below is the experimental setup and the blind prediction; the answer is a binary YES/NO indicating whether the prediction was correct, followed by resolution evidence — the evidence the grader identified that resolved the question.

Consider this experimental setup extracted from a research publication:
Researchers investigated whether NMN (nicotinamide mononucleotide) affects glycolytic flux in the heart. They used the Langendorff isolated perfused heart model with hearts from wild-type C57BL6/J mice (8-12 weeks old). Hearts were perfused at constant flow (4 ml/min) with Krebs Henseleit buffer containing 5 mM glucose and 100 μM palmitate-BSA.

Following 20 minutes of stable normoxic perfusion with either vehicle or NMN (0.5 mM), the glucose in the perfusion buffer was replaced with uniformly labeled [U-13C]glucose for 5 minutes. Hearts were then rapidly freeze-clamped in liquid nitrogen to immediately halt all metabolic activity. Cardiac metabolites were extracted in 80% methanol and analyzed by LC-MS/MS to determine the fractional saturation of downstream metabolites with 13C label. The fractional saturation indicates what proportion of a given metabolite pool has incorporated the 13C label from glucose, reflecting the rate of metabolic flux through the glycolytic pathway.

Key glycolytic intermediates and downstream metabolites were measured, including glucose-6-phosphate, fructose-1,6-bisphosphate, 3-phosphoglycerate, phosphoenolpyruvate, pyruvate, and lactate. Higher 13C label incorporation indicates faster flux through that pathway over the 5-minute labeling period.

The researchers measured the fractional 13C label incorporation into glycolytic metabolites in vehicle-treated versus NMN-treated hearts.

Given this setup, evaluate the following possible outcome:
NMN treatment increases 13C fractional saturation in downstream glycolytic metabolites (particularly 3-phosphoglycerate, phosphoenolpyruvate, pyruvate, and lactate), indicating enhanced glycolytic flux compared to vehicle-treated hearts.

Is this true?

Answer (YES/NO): YES